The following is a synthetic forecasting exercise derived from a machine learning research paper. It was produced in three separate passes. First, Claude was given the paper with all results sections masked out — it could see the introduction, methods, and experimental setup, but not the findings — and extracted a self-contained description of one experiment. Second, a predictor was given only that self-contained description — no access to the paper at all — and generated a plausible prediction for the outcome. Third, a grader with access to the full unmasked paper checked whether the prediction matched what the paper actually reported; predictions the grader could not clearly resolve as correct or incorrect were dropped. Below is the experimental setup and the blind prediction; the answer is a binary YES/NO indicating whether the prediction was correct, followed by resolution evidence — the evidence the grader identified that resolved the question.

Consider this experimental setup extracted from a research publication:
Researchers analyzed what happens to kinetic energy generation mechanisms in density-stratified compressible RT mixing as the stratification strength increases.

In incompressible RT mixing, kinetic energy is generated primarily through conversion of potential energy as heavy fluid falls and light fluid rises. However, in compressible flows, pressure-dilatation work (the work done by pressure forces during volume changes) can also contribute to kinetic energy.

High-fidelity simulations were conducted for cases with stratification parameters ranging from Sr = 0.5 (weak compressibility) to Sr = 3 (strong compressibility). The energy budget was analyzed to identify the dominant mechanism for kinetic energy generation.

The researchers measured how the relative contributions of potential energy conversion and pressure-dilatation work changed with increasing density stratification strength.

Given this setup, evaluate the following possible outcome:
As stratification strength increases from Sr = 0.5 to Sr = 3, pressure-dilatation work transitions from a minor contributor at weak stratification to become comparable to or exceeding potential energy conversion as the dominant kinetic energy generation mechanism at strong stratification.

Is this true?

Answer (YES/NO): YES